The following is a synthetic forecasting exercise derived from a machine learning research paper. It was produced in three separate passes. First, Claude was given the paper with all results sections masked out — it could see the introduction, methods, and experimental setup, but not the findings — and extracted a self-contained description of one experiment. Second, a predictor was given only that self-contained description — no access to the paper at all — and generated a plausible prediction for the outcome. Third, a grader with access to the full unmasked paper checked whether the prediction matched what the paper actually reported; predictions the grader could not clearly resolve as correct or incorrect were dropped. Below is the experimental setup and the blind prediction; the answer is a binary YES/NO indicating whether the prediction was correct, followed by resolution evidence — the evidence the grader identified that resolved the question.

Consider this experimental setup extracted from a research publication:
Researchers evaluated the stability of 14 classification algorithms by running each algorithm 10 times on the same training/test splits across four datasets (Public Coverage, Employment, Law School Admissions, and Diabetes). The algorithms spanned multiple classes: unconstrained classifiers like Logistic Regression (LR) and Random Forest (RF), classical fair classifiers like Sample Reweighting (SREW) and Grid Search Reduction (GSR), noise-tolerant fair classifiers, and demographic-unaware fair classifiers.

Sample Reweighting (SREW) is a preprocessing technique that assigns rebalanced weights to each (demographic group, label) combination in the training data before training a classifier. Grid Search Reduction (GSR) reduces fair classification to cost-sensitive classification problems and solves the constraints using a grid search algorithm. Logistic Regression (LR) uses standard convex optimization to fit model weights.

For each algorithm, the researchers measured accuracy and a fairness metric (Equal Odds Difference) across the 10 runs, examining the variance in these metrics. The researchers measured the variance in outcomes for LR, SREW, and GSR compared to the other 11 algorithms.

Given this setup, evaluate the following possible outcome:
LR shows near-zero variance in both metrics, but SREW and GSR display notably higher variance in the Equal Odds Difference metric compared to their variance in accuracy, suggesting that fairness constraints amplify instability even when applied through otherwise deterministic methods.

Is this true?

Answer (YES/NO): NO